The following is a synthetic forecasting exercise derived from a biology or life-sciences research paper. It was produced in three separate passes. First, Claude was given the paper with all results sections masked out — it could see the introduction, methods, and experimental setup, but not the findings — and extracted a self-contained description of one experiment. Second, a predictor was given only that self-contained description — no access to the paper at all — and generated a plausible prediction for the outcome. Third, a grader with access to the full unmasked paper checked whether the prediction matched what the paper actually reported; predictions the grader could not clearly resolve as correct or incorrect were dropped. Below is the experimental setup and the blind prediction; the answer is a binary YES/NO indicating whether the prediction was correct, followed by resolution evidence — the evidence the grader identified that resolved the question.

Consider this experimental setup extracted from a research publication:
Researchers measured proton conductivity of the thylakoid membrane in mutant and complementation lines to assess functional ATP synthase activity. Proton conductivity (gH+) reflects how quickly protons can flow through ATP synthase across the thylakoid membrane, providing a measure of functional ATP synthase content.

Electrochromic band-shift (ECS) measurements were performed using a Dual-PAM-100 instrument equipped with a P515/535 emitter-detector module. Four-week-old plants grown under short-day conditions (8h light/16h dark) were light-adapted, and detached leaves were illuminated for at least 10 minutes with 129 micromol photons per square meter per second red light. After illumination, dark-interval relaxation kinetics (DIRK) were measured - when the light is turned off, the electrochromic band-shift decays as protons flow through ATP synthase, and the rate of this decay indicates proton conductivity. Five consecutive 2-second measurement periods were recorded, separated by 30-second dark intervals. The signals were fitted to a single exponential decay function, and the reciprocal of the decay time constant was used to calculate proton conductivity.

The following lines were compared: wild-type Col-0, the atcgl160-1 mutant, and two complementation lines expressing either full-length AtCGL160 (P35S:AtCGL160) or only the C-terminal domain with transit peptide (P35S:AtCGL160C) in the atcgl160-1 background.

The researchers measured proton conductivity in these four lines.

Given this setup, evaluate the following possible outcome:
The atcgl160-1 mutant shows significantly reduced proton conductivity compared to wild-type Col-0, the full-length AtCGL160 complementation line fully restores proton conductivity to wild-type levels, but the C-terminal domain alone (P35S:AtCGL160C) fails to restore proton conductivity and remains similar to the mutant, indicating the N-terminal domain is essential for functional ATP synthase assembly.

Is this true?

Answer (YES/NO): NO